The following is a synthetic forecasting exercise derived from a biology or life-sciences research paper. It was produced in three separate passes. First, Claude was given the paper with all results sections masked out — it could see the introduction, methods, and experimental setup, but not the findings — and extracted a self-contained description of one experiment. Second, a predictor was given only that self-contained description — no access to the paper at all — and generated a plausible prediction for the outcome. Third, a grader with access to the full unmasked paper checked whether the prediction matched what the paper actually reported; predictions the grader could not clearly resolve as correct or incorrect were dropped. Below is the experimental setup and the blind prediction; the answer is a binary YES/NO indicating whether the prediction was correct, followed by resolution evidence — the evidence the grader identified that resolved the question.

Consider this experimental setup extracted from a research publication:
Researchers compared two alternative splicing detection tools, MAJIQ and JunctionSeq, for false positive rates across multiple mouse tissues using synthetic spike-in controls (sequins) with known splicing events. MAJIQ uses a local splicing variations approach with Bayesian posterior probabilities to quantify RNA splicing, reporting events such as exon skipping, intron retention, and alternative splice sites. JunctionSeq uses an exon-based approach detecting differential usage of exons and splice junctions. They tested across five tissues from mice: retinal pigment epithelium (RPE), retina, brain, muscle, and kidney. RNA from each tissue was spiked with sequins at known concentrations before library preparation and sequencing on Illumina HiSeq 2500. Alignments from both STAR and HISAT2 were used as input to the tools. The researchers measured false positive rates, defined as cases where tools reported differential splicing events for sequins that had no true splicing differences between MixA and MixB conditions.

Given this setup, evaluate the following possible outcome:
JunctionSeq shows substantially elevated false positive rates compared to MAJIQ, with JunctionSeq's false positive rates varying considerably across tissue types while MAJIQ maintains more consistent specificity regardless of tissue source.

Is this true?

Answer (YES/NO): NO